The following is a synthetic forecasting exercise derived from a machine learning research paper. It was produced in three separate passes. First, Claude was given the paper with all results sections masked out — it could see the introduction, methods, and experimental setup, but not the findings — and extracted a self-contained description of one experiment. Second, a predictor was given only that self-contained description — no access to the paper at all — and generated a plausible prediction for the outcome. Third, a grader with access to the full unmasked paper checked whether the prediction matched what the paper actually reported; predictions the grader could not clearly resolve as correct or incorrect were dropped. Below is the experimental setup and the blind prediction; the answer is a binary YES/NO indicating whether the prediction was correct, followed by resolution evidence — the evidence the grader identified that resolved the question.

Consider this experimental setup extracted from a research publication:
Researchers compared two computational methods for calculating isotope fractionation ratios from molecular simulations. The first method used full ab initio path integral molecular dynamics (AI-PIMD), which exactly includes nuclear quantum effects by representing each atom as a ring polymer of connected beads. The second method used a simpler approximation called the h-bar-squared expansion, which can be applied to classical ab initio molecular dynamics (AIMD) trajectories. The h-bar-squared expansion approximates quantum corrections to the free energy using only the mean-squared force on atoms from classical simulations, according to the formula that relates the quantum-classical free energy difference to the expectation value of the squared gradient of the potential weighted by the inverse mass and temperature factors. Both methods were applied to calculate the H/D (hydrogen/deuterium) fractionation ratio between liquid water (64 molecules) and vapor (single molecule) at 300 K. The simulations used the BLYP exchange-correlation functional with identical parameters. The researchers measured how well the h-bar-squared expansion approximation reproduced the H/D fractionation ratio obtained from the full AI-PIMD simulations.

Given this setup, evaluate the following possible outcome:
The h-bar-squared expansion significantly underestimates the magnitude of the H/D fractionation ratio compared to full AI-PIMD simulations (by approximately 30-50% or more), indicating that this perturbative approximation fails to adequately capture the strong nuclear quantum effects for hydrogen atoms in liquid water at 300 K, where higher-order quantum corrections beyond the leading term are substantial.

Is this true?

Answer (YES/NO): NO